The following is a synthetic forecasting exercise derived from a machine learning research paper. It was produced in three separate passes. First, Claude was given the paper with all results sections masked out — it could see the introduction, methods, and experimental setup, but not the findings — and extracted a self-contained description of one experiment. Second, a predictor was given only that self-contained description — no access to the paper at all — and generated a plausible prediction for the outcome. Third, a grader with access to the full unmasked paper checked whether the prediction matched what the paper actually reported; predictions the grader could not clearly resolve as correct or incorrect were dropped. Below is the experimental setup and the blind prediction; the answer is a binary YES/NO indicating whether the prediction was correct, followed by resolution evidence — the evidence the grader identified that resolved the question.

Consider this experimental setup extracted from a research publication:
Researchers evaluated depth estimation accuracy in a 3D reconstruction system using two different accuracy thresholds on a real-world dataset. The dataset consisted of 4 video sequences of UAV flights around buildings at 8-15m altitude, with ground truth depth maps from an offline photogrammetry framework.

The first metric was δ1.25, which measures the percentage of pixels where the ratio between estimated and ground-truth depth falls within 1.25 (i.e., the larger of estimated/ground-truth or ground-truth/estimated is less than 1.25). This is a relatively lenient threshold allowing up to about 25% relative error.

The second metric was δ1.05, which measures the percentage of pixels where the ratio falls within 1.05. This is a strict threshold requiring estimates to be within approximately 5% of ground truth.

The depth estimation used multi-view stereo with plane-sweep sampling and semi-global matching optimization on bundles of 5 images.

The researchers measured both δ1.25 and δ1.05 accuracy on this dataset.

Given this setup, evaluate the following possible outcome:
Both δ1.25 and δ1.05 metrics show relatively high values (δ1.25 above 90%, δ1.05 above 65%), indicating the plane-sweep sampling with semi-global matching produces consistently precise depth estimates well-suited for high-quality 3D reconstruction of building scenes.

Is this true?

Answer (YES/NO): YES